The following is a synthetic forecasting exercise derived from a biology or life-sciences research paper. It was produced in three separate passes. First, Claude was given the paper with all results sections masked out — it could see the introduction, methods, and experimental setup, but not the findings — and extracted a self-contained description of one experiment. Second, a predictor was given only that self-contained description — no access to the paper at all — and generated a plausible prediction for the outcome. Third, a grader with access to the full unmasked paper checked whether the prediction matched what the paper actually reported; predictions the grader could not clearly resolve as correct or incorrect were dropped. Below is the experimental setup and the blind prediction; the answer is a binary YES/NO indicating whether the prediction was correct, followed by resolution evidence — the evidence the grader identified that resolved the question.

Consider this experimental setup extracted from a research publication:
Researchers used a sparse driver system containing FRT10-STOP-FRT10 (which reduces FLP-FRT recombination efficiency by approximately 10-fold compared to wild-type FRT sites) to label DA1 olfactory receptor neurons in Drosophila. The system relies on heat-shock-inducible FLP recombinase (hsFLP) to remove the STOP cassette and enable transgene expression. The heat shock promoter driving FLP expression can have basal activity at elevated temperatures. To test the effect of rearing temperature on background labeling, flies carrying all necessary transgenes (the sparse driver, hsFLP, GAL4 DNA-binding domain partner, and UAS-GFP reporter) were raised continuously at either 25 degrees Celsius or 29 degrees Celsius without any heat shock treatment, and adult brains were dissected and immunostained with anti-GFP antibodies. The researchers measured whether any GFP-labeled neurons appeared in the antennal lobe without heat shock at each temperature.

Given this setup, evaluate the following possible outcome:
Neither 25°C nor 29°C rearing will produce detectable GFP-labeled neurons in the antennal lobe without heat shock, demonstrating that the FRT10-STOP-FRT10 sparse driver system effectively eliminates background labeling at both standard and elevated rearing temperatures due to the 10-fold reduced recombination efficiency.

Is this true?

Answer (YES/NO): NO